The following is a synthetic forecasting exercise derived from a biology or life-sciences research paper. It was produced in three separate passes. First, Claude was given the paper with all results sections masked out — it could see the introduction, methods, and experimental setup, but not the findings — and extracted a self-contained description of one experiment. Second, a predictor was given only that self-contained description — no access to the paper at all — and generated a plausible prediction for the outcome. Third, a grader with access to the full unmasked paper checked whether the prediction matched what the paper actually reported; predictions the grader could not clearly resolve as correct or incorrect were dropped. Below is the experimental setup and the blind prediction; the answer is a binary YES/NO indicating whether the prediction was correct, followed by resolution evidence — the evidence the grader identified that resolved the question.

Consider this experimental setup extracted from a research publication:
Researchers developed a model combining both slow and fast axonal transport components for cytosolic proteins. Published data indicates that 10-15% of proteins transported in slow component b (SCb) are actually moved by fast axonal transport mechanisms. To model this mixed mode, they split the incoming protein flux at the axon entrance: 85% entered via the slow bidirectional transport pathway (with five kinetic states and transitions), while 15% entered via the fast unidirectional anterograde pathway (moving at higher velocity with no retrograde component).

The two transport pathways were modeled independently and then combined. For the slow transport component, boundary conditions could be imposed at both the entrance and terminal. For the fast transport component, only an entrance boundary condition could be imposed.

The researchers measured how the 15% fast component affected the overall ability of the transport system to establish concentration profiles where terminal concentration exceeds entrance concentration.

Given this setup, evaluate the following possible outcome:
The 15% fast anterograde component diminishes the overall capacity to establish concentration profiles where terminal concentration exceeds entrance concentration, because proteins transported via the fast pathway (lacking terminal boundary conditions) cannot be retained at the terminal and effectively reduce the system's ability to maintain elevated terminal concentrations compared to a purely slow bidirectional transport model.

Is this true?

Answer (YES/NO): NO